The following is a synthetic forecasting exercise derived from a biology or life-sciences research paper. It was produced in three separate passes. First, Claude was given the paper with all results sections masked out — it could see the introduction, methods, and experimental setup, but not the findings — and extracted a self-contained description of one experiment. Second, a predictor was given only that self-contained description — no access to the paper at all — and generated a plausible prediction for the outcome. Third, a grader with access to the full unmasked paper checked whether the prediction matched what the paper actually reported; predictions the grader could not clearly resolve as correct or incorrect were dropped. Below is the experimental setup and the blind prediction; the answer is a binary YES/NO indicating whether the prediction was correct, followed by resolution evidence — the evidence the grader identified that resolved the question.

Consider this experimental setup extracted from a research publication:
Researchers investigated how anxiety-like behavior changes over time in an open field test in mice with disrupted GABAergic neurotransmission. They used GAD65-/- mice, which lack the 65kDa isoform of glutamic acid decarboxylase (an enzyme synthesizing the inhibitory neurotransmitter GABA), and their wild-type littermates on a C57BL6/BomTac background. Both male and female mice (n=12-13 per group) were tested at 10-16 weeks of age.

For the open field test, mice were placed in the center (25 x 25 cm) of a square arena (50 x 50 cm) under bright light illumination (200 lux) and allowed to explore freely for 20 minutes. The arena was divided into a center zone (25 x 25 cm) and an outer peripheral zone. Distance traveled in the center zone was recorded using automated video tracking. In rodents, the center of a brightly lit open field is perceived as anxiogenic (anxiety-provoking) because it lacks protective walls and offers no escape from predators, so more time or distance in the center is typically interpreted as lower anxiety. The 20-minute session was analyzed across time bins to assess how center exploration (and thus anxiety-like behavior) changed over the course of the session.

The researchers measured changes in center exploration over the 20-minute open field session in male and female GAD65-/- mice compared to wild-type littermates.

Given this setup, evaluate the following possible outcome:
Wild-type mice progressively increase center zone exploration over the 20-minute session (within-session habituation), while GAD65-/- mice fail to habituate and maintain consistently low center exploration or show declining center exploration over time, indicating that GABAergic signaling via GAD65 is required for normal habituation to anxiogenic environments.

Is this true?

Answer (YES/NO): NO